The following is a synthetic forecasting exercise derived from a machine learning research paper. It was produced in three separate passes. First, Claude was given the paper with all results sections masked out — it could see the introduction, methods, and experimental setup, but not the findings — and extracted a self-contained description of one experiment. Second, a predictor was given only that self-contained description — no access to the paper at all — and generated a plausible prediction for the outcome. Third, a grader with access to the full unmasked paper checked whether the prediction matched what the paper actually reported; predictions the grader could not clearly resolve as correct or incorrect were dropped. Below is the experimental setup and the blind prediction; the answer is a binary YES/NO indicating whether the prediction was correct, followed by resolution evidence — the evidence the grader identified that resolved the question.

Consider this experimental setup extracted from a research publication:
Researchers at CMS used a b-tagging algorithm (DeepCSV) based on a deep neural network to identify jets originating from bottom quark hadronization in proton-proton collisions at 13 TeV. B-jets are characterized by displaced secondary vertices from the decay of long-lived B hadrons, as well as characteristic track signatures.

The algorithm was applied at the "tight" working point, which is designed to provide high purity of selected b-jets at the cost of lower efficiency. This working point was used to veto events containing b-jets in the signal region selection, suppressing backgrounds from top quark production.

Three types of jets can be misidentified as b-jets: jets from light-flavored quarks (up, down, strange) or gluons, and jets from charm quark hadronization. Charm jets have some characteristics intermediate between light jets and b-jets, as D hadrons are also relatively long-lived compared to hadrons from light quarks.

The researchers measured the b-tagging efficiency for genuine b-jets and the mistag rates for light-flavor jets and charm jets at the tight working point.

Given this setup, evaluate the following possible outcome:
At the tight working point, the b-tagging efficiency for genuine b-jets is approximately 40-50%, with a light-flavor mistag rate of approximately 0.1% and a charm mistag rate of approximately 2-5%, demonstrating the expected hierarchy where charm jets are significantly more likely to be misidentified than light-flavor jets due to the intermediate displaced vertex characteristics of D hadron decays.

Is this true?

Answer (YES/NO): YES